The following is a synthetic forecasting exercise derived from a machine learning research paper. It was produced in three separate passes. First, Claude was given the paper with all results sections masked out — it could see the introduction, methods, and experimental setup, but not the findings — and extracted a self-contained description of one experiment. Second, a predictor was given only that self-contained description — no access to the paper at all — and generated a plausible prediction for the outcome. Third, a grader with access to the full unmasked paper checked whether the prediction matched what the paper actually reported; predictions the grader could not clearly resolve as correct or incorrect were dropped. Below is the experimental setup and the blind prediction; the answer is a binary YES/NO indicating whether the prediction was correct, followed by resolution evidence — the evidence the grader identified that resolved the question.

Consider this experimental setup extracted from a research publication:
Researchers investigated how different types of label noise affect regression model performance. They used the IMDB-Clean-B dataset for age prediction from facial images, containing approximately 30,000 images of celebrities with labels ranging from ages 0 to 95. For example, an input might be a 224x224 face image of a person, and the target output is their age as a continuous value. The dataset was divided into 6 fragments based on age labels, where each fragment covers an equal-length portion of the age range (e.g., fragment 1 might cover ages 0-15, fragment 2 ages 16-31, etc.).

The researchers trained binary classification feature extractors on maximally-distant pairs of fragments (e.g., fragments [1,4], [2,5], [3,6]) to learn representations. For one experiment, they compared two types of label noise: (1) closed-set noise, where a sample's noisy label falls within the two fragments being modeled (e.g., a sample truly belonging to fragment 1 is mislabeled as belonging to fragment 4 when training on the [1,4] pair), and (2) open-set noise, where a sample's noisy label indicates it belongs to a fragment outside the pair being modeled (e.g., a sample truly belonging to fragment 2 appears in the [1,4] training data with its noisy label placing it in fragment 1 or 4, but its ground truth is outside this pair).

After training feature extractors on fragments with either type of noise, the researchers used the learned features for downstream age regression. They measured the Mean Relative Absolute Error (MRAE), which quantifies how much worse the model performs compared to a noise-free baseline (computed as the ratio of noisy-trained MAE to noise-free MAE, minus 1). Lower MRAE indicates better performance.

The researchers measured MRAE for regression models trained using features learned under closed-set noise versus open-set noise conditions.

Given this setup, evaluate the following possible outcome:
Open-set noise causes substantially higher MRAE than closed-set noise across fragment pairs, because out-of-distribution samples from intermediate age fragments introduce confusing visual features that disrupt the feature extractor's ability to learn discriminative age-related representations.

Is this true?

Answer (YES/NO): NO